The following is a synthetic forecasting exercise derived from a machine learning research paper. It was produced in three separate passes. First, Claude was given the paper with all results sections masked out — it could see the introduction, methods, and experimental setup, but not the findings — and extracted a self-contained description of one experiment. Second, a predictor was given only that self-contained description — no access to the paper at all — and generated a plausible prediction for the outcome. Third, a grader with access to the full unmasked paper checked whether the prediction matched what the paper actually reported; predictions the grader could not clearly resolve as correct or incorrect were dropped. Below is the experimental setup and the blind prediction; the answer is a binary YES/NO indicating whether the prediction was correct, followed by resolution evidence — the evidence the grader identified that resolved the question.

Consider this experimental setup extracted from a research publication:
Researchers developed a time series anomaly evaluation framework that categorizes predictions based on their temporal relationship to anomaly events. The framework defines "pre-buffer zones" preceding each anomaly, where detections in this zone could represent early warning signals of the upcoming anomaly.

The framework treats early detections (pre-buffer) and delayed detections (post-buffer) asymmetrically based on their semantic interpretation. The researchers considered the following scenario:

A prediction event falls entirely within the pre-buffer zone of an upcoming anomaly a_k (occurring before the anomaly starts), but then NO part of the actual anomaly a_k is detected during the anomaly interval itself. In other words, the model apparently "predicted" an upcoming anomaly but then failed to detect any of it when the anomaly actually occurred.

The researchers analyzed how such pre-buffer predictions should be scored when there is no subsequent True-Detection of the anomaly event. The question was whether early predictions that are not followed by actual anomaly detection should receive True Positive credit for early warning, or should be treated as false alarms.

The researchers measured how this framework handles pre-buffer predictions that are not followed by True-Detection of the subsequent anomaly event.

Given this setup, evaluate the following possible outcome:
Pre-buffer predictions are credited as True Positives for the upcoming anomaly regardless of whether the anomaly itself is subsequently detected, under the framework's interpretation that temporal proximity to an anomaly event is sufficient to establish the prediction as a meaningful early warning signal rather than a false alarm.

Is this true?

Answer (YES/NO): NO